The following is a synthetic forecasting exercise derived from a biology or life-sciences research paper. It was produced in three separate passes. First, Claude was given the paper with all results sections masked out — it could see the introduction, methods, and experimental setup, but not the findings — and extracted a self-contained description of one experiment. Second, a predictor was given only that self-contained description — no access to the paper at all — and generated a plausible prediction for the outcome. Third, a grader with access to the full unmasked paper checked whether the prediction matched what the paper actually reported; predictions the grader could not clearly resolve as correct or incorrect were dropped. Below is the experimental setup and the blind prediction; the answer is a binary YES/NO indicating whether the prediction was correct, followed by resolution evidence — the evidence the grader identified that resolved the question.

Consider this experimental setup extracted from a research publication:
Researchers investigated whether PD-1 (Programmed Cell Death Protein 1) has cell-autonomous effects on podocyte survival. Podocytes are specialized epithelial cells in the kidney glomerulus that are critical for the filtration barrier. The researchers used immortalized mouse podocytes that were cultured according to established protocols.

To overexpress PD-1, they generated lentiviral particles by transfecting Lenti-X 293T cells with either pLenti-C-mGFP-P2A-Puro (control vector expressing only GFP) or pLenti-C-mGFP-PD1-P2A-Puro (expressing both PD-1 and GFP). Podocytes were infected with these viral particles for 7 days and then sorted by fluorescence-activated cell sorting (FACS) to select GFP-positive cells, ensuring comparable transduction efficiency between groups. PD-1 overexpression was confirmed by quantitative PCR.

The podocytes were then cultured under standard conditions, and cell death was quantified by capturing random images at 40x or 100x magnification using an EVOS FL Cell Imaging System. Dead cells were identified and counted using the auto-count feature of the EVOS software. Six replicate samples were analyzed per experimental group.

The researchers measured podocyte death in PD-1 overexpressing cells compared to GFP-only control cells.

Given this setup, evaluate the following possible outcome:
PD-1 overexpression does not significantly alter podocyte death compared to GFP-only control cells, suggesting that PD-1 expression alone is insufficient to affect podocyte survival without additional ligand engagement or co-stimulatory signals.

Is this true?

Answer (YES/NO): NO